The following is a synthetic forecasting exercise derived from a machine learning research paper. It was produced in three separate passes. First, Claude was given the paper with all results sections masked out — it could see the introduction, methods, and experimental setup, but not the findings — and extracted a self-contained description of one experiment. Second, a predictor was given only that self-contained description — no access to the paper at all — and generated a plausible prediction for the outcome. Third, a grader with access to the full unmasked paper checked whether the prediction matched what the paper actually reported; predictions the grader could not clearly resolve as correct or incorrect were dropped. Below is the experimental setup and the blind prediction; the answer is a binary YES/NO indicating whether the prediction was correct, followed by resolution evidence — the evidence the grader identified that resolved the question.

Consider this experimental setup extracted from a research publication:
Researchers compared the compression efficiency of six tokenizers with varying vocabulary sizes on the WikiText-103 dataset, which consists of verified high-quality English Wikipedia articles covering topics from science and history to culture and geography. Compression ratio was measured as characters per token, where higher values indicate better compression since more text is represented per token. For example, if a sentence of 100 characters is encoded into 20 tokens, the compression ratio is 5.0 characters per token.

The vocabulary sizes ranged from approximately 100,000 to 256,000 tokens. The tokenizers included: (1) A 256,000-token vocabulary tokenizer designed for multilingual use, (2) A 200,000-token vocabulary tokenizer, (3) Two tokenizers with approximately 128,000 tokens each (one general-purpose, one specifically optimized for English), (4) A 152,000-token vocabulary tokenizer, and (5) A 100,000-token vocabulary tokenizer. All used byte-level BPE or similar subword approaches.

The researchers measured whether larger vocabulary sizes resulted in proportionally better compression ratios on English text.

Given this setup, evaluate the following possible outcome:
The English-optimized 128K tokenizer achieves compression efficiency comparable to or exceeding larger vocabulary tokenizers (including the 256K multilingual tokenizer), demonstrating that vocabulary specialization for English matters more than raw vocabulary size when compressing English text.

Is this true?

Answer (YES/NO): YES